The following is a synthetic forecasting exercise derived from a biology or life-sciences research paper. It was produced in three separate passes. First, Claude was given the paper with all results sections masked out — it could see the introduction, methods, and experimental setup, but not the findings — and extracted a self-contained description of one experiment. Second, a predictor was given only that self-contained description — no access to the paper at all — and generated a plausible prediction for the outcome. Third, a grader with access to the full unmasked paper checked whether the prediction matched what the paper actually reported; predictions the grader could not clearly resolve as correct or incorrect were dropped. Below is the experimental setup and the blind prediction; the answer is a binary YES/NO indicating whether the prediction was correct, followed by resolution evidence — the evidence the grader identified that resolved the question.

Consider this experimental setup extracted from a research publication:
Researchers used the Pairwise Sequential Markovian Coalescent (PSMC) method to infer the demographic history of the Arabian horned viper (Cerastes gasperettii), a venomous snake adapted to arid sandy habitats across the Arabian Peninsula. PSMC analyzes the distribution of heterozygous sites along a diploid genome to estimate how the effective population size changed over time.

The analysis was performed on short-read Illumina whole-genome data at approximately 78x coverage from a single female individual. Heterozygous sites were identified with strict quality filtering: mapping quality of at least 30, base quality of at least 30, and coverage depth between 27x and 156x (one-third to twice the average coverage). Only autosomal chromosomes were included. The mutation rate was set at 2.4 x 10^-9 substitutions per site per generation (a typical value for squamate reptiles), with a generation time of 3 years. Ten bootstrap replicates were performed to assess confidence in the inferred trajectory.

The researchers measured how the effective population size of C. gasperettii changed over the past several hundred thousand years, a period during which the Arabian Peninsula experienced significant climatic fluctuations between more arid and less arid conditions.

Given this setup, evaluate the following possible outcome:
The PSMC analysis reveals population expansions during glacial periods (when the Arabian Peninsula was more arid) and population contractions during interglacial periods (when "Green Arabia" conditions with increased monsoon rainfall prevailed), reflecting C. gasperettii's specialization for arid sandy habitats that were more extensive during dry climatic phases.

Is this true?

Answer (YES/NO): YES